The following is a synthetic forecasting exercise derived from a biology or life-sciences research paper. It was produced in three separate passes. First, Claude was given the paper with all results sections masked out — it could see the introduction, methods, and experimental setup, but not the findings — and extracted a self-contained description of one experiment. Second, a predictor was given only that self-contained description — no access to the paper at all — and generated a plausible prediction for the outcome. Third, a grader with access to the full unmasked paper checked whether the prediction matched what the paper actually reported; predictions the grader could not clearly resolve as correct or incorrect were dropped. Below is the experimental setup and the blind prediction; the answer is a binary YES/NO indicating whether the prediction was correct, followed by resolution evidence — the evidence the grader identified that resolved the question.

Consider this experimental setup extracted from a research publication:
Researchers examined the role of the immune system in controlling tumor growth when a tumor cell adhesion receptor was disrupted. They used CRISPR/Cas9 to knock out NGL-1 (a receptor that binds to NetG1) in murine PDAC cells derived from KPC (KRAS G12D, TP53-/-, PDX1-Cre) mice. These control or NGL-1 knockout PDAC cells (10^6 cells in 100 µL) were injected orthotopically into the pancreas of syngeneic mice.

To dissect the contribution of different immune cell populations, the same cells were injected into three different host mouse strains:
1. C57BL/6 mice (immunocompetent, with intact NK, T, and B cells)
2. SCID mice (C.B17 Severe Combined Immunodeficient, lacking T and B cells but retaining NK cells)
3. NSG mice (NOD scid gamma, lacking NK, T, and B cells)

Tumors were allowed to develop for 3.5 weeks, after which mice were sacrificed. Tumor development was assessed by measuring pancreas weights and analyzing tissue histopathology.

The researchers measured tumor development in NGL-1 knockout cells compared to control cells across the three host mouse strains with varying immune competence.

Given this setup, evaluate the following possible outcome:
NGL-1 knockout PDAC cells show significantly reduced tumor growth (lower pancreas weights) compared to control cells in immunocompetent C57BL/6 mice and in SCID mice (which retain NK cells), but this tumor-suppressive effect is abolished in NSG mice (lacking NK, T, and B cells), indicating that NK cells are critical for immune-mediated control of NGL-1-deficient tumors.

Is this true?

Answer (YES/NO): NO